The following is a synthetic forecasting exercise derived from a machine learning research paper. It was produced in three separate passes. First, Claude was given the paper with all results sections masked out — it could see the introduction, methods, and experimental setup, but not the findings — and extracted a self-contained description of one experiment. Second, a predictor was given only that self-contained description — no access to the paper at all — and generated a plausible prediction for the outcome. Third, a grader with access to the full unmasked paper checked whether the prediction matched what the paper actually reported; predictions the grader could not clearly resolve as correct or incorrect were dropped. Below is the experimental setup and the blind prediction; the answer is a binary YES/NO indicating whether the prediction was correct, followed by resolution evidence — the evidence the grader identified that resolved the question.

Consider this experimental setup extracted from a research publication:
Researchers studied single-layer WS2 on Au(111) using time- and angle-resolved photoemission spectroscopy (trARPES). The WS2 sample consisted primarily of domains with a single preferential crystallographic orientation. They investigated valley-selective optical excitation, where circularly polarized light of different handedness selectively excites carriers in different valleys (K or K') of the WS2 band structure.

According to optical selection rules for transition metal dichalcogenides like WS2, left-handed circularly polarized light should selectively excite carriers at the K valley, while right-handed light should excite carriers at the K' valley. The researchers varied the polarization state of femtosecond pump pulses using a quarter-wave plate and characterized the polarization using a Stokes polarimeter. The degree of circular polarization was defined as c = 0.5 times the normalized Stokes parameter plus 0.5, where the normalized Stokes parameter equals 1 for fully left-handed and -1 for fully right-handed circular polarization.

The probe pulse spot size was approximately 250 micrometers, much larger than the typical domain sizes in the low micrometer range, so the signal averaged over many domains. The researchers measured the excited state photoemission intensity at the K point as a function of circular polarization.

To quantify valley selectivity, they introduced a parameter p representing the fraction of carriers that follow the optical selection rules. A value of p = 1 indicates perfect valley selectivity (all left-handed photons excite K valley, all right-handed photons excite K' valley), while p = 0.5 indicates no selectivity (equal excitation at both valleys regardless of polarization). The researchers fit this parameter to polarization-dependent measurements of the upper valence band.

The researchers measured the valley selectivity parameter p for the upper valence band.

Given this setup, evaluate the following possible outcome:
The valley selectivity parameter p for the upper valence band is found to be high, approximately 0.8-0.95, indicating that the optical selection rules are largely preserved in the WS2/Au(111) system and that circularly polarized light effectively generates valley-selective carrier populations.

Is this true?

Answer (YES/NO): YES